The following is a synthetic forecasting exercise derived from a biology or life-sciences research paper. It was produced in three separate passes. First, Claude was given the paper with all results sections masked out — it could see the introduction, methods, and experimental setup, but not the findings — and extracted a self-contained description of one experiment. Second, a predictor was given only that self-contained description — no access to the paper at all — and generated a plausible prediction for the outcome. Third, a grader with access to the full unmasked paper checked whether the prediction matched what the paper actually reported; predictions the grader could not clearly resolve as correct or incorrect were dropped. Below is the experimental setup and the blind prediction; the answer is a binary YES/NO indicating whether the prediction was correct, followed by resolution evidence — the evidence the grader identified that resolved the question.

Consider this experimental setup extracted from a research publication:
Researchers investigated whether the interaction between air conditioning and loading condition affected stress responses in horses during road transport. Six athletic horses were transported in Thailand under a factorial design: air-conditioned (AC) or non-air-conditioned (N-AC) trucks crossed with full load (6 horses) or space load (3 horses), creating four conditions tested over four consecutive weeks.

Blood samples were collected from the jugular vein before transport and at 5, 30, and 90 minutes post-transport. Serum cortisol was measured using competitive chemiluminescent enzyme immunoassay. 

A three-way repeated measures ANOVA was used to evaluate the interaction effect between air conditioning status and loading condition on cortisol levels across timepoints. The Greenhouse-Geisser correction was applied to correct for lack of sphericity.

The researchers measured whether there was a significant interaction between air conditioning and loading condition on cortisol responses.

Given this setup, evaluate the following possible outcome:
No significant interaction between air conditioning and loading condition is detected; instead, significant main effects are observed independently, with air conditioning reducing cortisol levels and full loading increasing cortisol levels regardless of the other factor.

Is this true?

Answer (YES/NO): NO